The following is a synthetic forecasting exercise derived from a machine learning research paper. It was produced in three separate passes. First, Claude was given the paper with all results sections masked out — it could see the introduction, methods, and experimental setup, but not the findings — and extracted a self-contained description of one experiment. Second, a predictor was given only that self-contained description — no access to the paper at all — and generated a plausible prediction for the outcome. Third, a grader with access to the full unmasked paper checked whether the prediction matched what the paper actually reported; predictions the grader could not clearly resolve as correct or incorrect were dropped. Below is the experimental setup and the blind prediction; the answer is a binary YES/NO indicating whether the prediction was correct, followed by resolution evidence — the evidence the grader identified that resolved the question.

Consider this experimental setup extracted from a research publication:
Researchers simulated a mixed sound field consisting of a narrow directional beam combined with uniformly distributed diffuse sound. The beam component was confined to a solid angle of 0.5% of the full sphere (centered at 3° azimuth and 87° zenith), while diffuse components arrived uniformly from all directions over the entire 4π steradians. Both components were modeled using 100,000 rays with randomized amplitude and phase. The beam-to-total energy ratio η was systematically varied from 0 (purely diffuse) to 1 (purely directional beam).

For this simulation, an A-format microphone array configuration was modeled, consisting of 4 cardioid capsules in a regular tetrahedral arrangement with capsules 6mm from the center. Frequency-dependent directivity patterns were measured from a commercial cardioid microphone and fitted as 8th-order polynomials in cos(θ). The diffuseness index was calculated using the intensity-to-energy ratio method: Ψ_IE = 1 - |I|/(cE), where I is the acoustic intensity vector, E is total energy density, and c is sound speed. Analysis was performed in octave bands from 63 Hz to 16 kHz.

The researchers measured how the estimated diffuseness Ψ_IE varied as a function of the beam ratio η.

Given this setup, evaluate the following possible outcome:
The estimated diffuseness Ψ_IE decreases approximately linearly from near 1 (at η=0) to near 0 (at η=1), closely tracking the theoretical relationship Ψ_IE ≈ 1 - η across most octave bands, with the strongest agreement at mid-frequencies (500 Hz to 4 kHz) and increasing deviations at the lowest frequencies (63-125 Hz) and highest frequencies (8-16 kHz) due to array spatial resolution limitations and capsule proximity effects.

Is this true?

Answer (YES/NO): NO